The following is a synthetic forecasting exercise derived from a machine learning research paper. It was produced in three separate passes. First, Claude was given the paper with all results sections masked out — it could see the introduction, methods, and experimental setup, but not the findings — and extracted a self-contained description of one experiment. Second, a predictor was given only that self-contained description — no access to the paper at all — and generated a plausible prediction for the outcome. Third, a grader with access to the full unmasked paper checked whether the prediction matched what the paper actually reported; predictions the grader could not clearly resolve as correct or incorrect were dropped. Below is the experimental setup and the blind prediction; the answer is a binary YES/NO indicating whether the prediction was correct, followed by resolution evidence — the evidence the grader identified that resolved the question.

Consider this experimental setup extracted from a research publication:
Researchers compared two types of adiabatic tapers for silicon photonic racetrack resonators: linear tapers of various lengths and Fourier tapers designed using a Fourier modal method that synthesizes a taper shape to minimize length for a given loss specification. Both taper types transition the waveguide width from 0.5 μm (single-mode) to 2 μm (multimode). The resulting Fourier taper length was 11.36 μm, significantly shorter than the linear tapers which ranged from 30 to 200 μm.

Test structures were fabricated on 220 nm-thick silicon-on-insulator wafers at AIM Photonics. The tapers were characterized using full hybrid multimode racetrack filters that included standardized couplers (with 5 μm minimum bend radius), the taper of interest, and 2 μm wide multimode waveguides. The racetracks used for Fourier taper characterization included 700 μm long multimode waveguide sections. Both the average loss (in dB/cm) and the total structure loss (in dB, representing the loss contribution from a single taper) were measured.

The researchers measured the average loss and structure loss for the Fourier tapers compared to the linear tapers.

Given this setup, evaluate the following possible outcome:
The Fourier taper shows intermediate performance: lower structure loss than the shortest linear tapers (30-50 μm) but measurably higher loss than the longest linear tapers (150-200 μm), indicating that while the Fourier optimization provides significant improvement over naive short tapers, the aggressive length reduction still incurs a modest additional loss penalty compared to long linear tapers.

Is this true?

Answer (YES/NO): NO